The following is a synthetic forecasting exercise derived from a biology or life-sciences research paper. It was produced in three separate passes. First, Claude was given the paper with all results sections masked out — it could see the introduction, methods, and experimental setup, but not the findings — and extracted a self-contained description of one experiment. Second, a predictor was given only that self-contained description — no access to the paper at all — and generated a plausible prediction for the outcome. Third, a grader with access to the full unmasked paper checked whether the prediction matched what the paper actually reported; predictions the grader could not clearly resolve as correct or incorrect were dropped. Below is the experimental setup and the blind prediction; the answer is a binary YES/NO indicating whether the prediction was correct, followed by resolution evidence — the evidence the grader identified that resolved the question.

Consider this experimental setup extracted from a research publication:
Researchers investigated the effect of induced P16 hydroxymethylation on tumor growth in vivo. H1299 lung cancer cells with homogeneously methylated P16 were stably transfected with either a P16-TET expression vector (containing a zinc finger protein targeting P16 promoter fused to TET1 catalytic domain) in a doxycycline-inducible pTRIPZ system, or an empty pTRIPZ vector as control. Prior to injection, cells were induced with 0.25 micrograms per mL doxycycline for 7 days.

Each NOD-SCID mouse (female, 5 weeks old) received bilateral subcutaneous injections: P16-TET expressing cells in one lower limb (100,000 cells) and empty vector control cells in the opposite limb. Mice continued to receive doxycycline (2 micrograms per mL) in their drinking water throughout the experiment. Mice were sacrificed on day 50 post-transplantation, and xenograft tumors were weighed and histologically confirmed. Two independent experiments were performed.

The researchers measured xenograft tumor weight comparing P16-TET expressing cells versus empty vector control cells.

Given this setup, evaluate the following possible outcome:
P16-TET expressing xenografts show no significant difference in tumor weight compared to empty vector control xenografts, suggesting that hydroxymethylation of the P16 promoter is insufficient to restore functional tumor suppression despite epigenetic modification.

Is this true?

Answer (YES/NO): NO